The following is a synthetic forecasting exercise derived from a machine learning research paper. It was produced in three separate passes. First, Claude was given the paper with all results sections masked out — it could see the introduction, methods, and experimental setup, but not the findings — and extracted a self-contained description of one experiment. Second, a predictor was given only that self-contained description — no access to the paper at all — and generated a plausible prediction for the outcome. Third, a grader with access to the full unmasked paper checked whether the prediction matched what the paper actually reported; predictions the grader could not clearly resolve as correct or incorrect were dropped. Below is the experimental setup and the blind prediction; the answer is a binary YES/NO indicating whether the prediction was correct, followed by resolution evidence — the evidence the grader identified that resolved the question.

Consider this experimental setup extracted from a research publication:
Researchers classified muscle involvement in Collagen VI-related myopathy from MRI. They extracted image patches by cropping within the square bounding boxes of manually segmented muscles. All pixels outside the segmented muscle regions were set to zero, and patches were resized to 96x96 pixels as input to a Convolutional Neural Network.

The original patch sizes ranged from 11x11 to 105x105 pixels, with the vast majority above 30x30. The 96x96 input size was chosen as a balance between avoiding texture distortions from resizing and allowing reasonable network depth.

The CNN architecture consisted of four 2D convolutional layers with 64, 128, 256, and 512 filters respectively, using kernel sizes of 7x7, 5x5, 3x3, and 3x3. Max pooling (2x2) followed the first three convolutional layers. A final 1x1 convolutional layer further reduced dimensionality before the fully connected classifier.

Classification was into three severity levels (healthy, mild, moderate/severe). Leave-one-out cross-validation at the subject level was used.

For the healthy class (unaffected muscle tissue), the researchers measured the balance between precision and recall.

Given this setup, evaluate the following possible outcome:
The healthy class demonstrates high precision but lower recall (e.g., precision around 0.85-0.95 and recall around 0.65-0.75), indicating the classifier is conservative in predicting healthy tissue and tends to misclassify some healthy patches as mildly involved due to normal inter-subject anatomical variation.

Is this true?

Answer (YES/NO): NO